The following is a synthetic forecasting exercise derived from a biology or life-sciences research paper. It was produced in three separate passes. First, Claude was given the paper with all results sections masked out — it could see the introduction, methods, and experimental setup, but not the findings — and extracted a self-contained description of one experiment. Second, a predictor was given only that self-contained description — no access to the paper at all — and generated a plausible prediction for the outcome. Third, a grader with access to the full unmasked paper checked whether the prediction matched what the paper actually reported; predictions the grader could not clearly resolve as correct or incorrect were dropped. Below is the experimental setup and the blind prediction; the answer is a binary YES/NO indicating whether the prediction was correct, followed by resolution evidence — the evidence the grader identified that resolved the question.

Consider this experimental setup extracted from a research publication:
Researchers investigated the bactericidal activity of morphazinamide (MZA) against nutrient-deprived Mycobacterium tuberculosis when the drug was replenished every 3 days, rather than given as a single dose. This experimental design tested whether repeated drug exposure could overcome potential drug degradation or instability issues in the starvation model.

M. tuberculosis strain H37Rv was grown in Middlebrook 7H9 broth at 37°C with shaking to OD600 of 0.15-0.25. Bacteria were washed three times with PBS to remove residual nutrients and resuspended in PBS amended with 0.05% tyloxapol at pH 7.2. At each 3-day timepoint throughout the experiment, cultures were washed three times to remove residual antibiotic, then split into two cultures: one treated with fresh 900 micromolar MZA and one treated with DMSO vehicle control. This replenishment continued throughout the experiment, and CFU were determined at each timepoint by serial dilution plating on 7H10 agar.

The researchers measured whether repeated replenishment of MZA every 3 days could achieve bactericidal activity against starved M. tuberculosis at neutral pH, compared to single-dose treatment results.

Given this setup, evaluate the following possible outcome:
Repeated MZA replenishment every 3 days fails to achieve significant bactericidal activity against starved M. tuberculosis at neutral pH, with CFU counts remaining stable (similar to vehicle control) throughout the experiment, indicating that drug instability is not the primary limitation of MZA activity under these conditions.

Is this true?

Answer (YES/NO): NO